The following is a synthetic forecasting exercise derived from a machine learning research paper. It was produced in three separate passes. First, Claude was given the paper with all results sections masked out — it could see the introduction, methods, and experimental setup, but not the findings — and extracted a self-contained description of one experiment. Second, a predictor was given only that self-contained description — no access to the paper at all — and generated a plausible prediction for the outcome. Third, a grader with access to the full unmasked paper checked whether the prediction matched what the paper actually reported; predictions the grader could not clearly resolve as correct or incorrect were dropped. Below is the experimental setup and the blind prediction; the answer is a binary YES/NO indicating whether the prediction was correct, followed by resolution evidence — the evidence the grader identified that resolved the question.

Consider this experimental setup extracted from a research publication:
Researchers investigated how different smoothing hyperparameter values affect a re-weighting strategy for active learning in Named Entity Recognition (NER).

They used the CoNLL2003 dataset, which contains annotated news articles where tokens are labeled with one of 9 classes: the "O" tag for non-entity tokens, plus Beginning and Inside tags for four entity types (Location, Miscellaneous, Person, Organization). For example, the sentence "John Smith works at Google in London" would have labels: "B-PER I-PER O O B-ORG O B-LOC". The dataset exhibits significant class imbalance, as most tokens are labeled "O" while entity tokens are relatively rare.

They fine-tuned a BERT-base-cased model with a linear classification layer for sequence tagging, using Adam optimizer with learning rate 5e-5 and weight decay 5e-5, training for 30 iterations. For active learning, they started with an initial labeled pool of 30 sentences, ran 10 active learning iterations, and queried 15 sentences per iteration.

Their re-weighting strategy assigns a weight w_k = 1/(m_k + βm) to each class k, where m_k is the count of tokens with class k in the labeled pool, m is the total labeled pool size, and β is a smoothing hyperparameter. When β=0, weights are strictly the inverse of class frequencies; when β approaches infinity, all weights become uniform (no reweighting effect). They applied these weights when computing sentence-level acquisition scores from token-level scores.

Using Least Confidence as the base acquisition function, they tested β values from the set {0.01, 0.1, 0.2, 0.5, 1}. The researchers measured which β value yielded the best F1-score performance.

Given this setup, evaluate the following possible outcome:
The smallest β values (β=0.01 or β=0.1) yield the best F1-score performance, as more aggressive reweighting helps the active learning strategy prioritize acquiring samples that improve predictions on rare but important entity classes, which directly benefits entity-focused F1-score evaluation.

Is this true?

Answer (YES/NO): YES